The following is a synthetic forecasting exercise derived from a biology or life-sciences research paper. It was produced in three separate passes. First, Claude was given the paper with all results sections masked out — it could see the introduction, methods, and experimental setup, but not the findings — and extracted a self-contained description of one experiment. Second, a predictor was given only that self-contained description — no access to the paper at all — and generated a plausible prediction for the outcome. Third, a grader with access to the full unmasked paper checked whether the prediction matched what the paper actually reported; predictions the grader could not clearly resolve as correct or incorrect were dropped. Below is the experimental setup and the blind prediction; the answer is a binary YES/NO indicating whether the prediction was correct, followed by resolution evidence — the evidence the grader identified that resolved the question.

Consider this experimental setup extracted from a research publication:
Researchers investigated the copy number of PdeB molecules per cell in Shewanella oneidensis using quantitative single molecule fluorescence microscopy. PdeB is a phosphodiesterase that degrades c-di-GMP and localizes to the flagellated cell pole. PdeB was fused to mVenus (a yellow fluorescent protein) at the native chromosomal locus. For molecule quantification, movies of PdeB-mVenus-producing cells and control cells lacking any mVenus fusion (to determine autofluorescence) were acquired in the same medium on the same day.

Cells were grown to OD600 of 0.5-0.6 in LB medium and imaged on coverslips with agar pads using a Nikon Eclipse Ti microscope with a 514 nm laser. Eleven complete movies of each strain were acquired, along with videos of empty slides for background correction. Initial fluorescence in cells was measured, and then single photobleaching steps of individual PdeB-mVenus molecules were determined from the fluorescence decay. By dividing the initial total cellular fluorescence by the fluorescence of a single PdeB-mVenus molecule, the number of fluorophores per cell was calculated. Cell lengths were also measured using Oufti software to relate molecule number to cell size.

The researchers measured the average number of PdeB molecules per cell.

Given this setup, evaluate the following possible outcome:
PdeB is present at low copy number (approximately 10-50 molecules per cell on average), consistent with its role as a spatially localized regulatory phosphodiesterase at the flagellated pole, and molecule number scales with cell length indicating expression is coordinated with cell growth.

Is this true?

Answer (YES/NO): NO